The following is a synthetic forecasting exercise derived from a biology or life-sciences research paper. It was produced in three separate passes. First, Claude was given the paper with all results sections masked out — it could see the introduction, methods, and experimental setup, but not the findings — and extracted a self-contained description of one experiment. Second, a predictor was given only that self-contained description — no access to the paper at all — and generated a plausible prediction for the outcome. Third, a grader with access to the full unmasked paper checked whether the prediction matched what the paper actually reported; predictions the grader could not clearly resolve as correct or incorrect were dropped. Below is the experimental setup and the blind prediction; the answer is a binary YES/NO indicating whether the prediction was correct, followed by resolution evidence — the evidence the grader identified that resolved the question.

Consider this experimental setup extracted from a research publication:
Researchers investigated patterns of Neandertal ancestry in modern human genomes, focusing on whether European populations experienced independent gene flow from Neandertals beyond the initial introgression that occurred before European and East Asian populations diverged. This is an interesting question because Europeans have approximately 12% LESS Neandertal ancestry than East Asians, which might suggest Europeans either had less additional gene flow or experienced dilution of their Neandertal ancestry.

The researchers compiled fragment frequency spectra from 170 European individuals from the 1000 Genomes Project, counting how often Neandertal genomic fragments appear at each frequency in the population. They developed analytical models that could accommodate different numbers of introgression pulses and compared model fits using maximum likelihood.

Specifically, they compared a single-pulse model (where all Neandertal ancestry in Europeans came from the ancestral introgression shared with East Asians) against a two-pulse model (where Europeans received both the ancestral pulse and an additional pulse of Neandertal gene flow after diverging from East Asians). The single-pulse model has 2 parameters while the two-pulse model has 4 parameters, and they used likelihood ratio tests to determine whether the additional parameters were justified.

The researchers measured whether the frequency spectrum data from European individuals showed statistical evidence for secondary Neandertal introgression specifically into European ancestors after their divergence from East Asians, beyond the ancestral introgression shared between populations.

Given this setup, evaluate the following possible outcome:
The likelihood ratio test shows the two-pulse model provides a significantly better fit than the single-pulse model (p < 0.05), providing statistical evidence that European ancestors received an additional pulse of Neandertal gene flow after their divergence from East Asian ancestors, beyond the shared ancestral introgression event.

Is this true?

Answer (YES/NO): YES